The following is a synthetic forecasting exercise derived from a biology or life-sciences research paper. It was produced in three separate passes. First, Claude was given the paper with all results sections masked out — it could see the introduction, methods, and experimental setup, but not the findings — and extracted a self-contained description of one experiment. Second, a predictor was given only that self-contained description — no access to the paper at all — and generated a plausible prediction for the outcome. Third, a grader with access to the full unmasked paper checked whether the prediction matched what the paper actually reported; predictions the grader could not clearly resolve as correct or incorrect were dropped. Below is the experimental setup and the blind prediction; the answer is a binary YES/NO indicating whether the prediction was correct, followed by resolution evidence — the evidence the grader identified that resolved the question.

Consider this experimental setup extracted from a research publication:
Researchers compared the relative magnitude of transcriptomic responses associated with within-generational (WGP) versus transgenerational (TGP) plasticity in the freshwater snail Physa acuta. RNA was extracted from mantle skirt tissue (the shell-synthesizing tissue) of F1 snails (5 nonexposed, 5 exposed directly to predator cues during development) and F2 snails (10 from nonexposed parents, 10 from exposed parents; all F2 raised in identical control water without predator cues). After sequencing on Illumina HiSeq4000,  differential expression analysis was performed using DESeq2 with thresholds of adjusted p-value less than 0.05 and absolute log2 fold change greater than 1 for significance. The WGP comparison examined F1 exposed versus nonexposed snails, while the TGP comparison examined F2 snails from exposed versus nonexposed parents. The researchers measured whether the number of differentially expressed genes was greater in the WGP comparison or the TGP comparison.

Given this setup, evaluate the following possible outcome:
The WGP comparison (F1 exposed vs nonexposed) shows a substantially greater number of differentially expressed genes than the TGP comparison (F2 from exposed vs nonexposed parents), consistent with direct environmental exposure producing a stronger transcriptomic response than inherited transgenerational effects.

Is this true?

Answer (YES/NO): YES